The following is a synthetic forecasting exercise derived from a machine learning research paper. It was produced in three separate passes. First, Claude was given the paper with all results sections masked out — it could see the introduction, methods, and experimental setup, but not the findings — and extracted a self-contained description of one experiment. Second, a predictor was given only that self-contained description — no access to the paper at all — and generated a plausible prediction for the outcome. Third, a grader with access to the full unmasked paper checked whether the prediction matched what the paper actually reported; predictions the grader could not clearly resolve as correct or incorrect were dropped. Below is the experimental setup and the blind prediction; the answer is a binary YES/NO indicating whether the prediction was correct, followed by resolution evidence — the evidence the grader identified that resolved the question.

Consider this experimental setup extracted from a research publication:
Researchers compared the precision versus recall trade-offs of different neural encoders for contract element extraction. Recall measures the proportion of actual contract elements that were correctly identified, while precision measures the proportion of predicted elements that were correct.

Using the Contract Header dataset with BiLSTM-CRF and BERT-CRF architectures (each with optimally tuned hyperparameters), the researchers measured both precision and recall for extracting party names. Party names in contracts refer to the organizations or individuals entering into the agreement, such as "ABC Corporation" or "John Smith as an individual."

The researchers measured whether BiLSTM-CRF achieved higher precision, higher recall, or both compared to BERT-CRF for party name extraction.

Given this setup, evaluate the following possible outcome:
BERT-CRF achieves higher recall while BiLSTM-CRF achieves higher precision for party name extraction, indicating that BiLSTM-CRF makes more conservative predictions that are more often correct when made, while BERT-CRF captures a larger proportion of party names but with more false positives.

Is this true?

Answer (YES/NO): NO